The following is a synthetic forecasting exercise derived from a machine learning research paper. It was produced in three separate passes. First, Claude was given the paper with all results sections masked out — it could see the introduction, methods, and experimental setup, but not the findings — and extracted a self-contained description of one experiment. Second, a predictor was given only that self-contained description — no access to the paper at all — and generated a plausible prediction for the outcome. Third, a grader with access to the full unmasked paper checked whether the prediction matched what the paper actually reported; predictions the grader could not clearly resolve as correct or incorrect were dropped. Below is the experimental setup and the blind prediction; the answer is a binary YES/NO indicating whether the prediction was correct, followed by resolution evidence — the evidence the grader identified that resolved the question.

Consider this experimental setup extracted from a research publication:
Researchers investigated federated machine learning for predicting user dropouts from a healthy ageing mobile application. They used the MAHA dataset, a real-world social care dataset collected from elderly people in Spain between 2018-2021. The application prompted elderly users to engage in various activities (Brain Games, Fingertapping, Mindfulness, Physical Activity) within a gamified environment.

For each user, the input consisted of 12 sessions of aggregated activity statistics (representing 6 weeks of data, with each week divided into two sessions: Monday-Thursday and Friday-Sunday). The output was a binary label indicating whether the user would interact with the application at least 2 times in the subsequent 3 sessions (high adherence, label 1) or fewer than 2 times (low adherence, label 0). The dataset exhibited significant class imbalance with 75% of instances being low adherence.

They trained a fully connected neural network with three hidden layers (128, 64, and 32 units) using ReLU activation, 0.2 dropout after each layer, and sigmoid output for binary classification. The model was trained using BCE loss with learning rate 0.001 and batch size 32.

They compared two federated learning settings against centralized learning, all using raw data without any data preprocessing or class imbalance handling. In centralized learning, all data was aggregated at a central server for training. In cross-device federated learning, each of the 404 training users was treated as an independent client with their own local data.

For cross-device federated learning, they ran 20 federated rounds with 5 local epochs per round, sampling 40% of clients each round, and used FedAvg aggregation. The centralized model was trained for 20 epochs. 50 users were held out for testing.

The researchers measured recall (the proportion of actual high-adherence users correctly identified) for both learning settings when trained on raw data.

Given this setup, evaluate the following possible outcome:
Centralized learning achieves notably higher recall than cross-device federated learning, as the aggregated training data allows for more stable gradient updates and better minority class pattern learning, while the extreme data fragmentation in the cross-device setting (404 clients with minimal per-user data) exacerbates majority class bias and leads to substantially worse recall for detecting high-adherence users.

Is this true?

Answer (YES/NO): YES